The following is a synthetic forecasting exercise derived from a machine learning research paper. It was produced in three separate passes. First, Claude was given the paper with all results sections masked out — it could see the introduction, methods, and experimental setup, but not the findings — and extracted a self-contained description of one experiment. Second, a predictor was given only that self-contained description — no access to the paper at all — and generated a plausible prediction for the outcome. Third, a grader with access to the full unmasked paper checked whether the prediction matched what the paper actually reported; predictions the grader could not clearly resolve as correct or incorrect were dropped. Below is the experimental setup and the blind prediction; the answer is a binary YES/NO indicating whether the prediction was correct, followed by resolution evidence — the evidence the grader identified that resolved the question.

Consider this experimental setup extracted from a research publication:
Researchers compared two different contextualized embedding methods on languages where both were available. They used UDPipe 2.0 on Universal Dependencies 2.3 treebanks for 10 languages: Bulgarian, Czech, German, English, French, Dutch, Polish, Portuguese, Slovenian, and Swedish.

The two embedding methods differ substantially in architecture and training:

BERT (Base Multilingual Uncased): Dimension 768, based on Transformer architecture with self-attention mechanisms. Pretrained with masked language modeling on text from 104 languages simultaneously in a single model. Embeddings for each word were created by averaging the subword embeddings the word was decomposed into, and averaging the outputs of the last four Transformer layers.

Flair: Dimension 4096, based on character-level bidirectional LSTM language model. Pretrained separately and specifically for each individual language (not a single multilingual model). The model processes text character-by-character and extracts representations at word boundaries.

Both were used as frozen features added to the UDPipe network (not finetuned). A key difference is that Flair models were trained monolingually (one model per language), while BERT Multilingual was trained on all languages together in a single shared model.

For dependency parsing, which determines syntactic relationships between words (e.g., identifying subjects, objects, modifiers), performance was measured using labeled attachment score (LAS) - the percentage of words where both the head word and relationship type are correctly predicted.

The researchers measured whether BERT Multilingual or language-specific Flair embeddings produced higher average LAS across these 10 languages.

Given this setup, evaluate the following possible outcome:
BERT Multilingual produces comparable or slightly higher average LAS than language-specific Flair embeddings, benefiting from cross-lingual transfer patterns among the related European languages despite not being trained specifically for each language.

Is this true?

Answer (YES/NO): YES